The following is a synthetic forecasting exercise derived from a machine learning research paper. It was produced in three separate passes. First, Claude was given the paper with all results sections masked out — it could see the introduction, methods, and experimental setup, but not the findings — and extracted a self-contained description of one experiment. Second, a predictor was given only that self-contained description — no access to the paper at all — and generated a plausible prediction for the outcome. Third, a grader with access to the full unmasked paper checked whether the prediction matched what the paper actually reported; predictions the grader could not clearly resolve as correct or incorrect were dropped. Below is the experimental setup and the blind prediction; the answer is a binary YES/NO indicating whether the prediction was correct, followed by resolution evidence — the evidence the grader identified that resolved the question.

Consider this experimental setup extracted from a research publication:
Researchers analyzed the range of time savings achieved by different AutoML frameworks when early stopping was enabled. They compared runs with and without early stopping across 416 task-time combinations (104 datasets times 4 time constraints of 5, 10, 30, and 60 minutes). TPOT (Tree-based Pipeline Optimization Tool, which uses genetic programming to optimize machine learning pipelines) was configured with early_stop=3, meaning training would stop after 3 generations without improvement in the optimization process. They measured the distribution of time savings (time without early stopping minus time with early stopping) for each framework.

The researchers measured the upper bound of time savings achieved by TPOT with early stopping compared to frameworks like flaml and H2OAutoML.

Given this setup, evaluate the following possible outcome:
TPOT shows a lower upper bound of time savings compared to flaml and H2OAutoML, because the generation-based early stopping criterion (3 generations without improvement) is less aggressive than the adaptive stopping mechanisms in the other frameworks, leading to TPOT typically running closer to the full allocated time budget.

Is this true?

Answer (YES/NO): NO